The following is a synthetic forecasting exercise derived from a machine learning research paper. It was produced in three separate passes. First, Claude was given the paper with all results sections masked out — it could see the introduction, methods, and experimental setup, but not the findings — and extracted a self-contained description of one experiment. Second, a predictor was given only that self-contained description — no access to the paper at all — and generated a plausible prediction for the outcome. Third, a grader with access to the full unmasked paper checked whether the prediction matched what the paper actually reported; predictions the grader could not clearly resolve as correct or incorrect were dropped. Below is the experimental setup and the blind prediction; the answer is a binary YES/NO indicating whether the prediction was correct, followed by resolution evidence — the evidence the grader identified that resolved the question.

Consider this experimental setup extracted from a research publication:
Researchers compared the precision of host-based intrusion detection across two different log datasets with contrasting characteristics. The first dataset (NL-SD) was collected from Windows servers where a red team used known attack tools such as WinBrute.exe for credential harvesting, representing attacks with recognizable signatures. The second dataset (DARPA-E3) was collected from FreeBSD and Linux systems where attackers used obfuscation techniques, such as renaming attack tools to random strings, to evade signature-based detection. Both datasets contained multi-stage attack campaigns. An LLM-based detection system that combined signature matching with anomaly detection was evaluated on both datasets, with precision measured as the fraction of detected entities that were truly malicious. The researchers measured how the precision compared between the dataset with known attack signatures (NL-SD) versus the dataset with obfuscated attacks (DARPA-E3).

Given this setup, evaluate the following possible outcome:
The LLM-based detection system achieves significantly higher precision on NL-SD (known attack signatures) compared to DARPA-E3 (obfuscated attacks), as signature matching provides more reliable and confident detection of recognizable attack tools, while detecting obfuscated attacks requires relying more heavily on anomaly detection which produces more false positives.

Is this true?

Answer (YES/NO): NO